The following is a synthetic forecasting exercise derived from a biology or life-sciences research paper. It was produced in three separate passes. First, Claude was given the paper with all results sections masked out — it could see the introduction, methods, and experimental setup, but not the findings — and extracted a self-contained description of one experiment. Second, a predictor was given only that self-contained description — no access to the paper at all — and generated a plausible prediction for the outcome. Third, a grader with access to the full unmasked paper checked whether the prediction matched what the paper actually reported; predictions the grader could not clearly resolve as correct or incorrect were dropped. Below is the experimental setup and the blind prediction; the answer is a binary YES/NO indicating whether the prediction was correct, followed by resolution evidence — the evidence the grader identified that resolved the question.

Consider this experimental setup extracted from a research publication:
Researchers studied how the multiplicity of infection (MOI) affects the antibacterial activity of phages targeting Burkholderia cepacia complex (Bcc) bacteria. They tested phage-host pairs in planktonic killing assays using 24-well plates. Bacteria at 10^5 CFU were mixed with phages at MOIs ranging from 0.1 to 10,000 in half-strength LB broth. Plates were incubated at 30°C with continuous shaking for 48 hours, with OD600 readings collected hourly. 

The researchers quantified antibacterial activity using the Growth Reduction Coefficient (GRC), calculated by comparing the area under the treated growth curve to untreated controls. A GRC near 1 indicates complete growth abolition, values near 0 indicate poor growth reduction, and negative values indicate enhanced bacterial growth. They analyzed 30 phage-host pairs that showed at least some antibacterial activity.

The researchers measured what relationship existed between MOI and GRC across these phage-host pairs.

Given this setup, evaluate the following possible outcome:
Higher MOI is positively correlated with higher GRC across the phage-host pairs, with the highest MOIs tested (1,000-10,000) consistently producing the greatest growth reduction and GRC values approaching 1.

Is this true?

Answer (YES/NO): NO